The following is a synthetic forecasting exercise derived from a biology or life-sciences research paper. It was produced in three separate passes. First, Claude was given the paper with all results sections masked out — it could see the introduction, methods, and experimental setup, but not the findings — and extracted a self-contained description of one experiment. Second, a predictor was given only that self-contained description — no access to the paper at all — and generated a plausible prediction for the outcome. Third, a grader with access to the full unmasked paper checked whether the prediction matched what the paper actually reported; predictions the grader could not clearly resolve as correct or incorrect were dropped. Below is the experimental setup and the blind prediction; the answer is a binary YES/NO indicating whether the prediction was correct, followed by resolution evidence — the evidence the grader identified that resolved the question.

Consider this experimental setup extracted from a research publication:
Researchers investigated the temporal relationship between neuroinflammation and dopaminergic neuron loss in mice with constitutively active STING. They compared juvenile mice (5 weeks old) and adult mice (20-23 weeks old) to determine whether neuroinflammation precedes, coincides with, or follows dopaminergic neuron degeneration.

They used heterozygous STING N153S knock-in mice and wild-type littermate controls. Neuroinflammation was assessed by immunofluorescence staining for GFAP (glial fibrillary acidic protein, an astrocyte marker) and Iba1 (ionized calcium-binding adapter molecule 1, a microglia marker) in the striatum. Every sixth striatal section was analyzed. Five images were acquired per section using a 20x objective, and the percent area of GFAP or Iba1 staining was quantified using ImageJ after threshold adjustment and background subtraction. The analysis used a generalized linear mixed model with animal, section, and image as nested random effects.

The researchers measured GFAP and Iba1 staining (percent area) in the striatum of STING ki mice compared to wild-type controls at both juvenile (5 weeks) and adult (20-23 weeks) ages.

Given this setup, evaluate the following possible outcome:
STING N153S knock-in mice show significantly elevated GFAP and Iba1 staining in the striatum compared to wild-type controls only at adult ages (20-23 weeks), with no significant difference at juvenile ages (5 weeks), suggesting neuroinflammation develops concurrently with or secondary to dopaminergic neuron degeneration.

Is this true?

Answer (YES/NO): NO